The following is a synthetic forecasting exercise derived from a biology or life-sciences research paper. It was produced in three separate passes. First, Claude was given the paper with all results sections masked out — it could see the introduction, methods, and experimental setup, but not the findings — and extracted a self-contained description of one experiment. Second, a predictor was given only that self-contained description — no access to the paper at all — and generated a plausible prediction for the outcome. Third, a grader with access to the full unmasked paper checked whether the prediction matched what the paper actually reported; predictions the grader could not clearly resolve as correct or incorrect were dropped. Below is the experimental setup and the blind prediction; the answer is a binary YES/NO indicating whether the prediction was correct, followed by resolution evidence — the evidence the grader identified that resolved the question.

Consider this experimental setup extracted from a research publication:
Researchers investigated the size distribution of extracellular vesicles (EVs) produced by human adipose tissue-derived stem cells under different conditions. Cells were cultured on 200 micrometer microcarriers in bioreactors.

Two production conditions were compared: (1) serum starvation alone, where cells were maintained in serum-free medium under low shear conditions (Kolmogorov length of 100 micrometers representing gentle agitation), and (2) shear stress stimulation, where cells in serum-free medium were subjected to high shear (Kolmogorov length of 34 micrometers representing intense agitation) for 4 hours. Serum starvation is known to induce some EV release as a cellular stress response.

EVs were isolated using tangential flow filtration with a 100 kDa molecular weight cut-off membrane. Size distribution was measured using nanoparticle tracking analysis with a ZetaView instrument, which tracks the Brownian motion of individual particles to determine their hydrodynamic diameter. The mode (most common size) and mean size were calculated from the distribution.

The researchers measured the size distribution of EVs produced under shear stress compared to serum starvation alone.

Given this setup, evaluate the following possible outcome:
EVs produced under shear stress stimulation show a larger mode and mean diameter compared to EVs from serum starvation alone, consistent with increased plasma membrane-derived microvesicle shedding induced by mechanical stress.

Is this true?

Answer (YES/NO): NO